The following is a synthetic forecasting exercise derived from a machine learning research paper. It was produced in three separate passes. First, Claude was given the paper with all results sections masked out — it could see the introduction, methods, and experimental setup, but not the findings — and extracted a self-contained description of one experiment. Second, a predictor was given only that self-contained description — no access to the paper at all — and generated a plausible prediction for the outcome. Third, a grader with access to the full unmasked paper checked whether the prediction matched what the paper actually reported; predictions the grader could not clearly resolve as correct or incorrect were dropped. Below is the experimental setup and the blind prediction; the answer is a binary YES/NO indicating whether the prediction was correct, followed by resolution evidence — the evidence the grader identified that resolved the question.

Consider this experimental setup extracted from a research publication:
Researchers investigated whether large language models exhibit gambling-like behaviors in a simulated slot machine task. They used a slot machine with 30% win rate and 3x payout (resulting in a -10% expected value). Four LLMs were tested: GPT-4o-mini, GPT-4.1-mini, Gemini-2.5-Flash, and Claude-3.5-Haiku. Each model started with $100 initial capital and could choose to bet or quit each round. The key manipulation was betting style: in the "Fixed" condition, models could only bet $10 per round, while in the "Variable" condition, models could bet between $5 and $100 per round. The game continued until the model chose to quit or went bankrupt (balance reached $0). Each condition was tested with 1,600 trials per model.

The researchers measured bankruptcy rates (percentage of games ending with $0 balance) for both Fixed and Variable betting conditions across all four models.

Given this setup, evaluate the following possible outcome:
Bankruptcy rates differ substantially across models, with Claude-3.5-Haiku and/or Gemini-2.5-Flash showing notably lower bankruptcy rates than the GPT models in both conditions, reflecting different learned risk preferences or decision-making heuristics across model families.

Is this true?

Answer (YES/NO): NO